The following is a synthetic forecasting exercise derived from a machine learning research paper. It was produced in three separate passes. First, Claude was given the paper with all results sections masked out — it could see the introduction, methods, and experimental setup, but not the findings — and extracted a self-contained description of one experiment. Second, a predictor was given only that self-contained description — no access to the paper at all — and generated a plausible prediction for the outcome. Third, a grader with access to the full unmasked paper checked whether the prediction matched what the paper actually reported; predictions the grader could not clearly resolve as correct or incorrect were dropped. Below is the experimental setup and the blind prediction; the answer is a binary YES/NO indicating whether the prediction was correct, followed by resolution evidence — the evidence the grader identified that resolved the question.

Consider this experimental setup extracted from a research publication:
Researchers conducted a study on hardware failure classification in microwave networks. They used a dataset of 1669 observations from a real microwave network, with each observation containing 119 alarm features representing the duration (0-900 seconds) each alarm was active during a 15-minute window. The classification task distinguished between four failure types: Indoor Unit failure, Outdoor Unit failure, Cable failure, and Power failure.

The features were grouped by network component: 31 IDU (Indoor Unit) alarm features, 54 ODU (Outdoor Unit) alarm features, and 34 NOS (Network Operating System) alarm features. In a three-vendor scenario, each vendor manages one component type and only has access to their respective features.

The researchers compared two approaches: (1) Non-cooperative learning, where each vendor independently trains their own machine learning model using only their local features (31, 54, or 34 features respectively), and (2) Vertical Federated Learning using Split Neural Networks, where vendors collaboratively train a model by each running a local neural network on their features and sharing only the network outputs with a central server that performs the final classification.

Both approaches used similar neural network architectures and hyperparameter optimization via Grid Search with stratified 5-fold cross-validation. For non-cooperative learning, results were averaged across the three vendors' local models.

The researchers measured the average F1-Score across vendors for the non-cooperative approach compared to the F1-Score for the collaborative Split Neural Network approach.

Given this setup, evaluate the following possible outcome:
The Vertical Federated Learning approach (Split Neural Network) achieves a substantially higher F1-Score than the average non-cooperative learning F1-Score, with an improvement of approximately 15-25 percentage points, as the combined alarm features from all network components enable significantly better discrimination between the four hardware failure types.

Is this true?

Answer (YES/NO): YES